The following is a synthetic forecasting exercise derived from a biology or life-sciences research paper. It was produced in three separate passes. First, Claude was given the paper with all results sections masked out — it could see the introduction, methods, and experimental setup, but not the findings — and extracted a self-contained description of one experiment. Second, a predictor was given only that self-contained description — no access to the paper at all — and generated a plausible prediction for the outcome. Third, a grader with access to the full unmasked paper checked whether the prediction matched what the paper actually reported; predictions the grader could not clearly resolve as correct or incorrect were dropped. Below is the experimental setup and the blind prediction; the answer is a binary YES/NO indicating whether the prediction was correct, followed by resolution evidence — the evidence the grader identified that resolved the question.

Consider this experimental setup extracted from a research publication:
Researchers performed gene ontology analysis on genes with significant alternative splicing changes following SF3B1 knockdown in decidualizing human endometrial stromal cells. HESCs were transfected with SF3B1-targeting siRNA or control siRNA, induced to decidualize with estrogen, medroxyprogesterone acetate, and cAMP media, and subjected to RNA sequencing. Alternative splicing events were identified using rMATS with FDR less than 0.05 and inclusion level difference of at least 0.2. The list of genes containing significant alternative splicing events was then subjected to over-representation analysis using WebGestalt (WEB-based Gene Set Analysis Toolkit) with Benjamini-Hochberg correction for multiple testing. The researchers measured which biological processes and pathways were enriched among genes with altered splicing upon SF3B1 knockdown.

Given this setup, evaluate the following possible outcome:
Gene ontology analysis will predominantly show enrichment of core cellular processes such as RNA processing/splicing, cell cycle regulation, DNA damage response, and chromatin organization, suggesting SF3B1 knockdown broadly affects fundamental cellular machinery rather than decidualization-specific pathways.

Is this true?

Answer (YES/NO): YES